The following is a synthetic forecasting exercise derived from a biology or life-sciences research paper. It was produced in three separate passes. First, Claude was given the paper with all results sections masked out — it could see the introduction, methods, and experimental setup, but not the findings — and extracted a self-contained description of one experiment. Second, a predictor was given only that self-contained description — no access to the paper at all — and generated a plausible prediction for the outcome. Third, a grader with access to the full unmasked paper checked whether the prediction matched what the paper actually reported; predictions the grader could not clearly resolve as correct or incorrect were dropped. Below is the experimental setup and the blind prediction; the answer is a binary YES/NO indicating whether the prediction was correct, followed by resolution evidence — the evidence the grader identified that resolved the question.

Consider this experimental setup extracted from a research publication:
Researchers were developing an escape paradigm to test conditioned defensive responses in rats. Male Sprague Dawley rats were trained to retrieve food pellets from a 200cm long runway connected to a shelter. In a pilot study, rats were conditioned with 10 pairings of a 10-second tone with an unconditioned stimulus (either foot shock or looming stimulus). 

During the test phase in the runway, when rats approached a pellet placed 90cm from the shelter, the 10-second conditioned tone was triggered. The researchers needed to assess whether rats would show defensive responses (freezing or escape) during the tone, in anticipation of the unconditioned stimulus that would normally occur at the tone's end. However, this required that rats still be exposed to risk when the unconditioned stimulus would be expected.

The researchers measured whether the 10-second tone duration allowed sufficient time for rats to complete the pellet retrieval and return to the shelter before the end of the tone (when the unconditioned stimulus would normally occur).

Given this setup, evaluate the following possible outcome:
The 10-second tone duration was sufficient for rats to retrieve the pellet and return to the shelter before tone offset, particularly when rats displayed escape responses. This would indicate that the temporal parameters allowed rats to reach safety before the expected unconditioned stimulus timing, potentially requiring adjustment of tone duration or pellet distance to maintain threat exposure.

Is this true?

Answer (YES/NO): YES